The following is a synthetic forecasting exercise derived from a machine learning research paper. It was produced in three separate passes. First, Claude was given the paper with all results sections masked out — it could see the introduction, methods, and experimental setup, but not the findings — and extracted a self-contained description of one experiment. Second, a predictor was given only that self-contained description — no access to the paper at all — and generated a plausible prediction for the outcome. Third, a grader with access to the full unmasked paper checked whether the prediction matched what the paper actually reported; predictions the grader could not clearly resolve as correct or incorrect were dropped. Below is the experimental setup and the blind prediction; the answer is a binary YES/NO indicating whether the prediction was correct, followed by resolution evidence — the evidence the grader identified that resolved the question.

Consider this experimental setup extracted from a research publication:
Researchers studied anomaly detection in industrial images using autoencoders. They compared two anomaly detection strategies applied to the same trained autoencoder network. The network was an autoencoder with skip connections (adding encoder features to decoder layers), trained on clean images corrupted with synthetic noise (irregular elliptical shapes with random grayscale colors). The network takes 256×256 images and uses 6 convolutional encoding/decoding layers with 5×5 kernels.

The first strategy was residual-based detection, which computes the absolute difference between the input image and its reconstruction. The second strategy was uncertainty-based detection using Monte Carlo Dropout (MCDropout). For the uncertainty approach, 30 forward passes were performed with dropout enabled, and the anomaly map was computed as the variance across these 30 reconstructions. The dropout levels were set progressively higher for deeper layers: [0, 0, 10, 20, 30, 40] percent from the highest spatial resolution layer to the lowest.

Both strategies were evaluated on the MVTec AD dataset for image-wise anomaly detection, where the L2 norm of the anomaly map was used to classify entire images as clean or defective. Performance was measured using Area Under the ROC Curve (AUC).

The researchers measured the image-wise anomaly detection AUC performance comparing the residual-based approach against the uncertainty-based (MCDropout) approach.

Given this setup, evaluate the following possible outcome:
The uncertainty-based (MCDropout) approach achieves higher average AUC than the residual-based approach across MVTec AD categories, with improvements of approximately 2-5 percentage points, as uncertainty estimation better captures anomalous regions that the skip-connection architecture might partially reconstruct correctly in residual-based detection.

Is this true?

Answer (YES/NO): NO